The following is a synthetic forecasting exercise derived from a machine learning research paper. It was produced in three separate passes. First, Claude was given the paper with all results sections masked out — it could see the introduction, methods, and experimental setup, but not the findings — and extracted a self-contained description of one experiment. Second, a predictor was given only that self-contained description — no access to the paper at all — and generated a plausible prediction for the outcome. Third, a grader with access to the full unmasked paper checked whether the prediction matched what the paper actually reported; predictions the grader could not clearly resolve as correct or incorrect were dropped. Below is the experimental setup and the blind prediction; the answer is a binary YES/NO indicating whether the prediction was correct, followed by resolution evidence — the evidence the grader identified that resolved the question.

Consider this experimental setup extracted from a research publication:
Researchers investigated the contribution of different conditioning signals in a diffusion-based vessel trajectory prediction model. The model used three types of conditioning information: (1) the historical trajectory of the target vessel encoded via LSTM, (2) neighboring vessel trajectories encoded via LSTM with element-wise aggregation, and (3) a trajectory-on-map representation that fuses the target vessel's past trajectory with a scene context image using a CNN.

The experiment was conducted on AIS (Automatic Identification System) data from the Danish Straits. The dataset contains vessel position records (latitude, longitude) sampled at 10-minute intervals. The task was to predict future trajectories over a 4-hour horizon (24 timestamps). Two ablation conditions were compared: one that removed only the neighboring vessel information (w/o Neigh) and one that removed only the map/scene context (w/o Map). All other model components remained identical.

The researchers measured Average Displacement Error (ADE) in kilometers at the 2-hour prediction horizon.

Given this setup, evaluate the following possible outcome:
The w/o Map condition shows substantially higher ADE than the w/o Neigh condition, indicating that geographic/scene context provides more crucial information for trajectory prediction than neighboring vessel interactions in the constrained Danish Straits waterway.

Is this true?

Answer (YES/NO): YES